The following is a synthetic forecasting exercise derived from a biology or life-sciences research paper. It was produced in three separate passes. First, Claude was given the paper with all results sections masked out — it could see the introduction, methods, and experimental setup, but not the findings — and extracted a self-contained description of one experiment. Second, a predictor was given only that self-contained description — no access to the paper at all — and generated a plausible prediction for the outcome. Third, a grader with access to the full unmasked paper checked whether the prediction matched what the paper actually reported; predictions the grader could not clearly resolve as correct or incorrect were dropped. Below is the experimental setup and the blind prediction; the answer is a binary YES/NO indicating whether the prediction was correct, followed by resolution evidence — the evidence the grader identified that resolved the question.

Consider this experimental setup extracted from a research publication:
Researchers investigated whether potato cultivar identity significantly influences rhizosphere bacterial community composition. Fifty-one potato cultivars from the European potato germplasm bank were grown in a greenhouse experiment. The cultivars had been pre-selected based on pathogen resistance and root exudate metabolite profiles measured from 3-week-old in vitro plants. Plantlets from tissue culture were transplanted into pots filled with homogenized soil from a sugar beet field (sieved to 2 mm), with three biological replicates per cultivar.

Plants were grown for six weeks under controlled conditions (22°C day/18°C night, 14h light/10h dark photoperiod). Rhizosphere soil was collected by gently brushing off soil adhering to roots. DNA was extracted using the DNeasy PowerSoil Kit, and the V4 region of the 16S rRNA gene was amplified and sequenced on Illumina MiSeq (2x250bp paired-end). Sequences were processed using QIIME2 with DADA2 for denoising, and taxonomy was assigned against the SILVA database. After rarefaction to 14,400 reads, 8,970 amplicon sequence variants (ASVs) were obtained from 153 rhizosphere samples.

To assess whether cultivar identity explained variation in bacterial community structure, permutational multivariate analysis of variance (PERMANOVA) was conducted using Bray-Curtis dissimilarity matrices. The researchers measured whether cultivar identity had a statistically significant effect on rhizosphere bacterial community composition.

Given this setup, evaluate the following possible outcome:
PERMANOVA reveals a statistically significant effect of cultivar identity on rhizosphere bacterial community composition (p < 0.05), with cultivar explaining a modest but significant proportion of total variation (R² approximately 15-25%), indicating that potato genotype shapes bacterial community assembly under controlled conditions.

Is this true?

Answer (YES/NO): NO